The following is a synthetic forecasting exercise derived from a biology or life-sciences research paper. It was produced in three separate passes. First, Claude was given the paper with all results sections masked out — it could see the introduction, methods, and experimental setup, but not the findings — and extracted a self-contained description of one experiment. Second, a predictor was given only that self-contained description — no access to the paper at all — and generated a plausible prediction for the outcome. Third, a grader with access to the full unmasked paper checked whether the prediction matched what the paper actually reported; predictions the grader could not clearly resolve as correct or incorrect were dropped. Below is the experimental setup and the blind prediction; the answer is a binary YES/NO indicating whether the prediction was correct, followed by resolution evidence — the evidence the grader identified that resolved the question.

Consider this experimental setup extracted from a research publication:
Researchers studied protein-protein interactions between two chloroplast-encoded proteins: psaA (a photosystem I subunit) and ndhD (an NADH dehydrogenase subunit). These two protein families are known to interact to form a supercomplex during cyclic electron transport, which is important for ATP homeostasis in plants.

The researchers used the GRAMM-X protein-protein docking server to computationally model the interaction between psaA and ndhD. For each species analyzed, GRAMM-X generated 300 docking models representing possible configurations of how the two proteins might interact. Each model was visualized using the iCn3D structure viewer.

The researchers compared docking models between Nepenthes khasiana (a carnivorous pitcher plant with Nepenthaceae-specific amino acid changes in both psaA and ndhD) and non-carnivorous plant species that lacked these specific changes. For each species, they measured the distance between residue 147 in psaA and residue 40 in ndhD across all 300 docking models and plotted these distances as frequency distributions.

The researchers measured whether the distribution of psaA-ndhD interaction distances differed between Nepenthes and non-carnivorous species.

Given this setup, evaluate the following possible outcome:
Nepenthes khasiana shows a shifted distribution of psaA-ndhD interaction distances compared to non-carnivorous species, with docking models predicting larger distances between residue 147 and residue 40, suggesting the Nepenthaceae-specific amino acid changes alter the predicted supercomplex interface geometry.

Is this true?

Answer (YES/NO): YES